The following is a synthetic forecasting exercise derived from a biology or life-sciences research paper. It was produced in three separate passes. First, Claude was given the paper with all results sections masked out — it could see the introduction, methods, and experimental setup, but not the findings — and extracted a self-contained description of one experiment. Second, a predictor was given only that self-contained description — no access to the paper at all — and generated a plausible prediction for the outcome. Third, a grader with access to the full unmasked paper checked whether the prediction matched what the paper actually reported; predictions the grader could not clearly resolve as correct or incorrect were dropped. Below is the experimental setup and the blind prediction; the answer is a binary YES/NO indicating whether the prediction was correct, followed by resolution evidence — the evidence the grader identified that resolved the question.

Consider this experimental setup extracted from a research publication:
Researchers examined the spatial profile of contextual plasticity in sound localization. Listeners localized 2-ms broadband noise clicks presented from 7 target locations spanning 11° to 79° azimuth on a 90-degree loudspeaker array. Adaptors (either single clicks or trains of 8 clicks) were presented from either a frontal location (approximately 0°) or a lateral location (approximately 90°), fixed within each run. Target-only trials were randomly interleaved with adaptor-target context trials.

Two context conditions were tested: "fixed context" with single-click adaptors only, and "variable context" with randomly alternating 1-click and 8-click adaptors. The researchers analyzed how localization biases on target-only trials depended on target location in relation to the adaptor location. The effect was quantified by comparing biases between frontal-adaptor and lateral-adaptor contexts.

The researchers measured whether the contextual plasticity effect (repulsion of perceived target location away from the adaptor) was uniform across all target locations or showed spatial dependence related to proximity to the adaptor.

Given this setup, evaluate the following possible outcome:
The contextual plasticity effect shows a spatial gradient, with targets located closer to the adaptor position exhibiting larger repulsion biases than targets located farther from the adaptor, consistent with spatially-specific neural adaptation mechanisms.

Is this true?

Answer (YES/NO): YES